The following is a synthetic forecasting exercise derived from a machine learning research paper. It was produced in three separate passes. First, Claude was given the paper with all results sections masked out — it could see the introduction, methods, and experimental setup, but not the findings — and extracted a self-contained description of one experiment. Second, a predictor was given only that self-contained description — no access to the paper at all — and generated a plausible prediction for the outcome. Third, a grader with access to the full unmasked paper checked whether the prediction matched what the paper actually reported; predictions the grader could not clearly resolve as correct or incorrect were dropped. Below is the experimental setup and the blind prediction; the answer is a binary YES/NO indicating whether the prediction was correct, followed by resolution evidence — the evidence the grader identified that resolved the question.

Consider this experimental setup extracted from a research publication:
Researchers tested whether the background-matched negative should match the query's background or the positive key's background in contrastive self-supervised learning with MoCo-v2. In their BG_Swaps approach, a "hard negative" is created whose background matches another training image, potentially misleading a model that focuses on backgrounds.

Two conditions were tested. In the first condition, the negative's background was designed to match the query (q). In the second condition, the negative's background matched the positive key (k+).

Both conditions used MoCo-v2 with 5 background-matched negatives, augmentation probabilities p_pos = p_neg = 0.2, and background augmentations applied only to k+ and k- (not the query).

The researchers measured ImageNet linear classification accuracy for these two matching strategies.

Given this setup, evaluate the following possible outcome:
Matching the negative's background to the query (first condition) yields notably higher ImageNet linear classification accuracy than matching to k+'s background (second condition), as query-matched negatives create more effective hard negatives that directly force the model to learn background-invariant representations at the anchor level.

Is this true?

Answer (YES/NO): NO